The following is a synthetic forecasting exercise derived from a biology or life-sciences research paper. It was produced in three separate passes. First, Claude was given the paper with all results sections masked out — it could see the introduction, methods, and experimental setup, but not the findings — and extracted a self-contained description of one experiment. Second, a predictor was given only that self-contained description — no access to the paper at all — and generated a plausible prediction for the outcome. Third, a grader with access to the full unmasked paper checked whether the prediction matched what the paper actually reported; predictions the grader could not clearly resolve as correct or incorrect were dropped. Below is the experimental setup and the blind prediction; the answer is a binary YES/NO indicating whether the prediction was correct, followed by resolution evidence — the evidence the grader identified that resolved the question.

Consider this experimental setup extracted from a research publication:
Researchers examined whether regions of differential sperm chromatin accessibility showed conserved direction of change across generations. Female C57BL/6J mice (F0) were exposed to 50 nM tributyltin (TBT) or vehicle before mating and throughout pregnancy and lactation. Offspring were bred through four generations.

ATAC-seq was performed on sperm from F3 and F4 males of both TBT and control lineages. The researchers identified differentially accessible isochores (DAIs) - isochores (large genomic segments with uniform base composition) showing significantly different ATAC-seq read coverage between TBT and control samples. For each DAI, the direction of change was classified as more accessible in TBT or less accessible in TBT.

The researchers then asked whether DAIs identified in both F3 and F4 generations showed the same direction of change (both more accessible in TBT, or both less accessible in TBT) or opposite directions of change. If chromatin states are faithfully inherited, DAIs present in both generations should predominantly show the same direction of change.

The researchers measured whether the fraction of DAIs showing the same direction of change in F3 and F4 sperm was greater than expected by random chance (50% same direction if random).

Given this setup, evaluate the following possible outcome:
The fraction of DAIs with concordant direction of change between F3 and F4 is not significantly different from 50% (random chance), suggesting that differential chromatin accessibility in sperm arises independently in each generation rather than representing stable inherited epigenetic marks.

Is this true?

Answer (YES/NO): NO